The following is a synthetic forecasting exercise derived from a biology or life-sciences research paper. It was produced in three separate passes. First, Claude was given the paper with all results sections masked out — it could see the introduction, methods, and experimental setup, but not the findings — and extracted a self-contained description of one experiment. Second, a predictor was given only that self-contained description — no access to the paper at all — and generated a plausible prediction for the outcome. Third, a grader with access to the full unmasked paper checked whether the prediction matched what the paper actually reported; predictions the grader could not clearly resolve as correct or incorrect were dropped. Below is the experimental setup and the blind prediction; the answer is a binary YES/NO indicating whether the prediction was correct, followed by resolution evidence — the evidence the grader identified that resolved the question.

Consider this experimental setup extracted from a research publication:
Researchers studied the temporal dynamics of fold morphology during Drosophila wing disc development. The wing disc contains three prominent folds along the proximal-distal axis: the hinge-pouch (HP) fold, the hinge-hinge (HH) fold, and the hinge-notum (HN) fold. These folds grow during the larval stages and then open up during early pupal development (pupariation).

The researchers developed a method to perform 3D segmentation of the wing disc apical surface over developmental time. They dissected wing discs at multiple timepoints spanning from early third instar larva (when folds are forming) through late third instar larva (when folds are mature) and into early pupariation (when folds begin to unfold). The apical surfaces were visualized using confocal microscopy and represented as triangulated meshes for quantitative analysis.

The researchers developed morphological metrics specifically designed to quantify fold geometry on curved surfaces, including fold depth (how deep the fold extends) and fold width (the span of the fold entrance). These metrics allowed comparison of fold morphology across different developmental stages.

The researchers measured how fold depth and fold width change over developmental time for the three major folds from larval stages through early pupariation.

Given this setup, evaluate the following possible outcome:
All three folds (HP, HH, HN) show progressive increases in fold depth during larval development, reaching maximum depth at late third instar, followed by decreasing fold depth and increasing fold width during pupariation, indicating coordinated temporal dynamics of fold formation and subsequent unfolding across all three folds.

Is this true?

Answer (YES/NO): NO